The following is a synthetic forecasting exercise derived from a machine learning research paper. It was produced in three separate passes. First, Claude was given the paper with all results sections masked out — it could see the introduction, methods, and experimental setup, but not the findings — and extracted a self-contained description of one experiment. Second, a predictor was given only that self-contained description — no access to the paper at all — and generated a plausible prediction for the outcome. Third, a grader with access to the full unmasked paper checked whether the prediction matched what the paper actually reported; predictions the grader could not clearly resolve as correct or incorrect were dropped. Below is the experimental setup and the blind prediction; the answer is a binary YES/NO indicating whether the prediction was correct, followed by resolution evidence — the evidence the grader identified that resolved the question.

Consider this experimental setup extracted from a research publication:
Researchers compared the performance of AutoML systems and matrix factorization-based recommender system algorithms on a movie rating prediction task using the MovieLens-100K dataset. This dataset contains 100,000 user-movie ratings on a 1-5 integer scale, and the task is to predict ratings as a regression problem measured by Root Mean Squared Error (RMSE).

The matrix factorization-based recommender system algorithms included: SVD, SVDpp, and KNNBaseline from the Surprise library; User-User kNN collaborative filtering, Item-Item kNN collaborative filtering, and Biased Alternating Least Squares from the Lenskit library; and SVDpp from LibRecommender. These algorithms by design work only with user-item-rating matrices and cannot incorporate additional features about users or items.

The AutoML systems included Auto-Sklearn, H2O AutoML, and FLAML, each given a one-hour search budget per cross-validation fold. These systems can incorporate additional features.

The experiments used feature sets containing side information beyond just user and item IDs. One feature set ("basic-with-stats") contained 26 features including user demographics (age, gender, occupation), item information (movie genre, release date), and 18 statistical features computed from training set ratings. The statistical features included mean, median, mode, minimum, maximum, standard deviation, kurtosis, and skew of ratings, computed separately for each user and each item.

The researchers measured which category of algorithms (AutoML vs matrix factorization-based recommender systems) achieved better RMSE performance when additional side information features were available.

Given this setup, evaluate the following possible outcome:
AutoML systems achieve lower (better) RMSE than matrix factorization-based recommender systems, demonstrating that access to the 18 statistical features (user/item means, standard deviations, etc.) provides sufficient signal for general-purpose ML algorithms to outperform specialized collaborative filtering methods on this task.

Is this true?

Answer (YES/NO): YES